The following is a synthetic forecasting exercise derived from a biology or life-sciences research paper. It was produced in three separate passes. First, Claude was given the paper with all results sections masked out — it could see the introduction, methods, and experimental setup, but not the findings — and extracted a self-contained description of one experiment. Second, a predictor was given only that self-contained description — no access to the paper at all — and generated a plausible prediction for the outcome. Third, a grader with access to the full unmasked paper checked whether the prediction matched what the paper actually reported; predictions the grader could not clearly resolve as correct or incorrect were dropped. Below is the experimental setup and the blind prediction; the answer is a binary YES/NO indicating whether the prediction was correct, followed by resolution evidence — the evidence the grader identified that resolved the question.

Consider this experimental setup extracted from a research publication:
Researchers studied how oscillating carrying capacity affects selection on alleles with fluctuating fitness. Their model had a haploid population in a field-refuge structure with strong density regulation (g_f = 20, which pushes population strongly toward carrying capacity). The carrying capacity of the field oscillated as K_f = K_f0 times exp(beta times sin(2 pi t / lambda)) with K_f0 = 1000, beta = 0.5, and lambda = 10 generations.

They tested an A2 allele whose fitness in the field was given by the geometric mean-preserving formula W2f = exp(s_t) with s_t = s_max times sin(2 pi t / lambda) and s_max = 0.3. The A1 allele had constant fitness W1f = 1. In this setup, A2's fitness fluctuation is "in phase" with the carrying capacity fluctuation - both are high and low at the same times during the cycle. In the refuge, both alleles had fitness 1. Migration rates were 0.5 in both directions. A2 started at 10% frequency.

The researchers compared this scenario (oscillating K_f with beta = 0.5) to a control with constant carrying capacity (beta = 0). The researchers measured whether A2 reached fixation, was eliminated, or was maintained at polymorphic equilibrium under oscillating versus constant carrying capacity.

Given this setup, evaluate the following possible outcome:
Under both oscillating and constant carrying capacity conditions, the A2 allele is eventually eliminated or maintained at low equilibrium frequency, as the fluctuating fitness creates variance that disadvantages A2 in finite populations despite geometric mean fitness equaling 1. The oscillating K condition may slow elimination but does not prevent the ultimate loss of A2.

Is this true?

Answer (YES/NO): NO